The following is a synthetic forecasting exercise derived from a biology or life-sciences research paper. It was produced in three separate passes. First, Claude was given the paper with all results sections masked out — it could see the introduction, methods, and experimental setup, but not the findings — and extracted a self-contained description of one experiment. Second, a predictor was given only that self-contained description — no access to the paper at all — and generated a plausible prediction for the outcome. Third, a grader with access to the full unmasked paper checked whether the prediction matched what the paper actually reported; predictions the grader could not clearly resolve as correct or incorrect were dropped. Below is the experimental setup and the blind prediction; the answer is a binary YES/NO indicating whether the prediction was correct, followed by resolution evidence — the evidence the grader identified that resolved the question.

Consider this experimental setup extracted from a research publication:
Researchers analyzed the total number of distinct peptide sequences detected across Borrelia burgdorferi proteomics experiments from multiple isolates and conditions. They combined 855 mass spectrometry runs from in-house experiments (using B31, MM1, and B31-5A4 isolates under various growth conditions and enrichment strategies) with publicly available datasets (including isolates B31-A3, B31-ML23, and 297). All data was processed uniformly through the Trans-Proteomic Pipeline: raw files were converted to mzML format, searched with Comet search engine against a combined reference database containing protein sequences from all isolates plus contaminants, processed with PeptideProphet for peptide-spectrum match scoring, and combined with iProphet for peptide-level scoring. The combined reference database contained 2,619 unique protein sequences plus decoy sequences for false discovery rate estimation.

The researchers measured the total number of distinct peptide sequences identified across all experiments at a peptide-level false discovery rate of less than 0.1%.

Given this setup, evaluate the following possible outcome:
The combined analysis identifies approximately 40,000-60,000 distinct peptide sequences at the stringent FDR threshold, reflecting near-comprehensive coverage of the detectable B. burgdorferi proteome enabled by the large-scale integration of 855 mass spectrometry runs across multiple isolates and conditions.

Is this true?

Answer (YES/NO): NO